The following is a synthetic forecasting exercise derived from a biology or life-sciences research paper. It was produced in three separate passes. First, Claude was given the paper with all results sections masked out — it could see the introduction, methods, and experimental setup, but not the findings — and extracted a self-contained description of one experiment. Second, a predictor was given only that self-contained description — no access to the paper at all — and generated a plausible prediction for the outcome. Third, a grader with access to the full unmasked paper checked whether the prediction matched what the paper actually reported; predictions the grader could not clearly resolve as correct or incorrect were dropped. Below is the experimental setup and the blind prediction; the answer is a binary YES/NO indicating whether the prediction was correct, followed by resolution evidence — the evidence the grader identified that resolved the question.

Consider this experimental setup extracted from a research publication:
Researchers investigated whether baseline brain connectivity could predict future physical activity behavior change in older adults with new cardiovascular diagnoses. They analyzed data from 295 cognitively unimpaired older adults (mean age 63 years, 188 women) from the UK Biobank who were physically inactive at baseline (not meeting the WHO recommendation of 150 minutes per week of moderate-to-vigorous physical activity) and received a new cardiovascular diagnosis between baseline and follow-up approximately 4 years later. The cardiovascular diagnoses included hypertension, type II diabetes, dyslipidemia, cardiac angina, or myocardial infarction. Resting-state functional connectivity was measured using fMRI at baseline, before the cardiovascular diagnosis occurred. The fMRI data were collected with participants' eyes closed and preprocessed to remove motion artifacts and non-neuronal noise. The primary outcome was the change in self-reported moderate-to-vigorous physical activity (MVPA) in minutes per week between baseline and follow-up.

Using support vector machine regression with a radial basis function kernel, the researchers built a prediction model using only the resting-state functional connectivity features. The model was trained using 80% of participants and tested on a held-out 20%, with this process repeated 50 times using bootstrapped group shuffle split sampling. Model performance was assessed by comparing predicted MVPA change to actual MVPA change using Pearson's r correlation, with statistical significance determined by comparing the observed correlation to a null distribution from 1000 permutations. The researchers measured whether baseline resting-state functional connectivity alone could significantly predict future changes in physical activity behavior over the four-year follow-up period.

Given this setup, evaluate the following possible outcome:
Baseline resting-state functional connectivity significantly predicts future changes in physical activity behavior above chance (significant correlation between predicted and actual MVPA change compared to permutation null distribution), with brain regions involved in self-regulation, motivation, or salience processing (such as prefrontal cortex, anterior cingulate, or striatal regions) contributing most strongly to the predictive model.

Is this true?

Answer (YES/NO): YES